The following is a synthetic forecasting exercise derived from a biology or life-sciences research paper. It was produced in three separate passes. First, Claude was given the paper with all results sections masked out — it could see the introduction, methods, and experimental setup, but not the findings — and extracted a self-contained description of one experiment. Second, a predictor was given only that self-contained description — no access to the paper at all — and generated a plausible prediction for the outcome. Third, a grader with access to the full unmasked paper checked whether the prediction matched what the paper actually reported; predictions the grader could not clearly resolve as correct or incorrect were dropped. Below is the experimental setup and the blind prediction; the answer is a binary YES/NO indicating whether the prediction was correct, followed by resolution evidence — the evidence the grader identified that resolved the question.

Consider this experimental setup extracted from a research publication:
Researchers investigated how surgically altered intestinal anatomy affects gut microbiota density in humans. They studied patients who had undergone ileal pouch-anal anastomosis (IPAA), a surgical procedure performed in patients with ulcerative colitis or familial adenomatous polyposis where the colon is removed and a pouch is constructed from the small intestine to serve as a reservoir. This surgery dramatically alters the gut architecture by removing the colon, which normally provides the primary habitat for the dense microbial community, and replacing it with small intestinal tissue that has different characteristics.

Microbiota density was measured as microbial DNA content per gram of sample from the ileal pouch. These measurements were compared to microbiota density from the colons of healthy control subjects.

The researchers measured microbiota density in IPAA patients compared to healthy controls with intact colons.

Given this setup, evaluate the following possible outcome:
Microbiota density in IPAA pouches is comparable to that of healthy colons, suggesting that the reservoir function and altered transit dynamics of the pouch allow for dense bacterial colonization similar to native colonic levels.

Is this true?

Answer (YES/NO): NO